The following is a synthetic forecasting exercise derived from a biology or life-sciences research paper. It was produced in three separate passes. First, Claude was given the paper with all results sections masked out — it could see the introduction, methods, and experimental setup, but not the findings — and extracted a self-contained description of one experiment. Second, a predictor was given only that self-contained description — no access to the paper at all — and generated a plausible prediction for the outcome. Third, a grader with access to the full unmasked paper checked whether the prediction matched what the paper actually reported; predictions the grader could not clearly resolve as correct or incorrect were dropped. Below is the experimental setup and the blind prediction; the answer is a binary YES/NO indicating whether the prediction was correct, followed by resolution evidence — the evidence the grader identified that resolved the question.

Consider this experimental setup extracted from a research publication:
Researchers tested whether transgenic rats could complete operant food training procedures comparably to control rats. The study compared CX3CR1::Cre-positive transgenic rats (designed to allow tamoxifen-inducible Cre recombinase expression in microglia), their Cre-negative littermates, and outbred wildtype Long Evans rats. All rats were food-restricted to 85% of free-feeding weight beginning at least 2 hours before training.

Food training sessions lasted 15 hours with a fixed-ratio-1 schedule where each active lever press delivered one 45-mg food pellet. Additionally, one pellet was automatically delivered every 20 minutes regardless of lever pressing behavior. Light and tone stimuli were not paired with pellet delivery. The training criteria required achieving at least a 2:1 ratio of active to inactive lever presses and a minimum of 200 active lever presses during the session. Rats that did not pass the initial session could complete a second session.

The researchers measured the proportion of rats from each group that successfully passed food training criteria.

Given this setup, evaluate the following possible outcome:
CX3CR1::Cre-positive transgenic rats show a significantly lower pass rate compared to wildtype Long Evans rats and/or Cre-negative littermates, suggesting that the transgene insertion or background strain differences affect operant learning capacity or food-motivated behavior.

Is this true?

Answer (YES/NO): NO